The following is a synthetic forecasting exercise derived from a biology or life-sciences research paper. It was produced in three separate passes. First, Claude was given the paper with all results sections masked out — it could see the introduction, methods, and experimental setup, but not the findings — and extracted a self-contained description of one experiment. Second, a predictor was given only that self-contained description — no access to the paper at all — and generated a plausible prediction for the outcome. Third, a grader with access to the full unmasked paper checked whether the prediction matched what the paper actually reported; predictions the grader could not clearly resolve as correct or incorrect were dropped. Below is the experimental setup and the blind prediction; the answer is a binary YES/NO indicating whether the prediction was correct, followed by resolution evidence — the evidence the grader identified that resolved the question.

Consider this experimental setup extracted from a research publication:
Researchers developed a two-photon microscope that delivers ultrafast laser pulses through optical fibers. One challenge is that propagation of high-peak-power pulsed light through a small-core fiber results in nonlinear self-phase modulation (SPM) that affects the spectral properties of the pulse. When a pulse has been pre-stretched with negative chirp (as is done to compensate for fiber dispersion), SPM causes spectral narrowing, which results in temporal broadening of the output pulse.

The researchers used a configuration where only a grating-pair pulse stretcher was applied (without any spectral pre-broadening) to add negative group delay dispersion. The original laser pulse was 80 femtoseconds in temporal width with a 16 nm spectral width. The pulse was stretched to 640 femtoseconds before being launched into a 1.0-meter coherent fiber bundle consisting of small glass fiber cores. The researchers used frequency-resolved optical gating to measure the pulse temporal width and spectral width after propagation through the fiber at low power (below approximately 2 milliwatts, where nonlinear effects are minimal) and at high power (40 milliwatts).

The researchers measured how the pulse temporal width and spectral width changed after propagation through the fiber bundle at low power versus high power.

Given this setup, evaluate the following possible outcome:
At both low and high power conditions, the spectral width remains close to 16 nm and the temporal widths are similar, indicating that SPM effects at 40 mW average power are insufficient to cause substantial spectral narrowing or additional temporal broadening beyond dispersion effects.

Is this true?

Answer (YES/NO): NO